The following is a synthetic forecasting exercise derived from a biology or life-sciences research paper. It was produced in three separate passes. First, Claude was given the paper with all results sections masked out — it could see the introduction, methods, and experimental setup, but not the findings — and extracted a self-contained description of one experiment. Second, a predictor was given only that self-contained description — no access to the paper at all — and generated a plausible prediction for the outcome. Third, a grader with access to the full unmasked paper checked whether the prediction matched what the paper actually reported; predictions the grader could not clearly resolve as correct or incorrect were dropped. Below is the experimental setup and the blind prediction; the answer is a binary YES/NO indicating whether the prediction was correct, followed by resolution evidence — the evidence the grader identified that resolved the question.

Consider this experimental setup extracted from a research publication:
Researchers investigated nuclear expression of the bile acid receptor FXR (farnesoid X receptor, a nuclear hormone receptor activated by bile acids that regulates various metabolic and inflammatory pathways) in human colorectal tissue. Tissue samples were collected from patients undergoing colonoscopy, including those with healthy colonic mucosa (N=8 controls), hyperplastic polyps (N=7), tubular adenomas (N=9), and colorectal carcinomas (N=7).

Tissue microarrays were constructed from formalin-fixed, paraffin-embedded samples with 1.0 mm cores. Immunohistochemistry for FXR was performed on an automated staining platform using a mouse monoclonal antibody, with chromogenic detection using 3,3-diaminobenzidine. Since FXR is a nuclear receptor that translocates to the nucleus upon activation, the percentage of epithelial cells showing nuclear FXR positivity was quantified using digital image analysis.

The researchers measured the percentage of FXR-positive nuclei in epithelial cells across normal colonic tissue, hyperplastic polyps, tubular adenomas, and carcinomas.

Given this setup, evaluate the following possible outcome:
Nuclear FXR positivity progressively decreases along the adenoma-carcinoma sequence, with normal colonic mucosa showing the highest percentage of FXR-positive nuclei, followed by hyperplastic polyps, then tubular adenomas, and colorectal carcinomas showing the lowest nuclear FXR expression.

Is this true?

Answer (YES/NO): NO